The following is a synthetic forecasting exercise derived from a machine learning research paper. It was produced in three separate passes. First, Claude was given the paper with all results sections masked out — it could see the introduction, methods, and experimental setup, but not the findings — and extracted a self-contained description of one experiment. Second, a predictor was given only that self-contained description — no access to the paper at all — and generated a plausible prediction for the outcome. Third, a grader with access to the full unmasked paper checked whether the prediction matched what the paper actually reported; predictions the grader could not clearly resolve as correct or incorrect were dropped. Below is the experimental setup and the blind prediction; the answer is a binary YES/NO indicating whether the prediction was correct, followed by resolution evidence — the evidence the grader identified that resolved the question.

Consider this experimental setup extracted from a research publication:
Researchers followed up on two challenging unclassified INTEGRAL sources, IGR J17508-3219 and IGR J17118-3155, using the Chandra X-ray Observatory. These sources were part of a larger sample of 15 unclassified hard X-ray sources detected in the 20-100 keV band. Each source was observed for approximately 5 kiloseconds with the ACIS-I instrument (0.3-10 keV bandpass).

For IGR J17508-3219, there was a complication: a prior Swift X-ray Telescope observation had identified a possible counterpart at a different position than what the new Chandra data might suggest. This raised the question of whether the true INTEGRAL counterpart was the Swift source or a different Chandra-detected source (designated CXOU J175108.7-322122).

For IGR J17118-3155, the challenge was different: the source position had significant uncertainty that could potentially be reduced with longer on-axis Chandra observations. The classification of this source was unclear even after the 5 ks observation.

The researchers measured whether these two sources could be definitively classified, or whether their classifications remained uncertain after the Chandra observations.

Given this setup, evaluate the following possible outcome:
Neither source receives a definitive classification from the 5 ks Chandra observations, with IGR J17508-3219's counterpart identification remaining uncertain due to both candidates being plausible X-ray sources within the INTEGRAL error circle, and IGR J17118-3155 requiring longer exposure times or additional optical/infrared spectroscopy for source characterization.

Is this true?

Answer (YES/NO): NO